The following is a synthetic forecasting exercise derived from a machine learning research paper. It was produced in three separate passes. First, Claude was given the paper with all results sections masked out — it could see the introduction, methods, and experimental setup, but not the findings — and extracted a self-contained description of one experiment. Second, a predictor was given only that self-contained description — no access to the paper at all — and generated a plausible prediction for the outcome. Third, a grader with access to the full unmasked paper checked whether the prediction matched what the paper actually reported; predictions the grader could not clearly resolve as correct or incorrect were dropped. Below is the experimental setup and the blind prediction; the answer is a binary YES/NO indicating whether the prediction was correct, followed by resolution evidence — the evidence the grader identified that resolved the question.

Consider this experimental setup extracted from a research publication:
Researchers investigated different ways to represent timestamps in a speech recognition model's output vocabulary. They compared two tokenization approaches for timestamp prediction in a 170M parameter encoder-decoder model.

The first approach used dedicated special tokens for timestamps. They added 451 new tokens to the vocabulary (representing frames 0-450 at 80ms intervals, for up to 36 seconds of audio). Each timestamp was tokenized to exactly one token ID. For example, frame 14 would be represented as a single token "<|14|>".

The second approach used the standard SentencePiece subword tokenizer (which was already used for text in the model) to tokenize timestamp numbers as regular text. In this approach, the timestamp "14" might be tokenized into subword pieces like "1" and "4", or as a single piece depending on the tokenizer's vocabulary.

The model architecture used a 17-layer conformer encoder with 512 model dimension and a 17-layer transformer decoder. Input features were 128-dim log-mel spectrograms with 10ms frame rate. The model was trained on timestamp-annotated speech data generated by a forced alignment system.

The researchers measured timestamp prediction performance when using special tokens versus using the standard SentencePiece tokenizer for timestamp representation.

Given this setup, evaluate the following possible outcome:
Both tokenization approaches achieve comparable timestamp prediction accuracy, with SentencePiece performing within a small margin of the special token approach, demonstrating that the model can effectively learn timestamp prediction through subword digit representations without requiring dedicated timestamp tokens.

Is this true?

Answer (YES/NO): NO